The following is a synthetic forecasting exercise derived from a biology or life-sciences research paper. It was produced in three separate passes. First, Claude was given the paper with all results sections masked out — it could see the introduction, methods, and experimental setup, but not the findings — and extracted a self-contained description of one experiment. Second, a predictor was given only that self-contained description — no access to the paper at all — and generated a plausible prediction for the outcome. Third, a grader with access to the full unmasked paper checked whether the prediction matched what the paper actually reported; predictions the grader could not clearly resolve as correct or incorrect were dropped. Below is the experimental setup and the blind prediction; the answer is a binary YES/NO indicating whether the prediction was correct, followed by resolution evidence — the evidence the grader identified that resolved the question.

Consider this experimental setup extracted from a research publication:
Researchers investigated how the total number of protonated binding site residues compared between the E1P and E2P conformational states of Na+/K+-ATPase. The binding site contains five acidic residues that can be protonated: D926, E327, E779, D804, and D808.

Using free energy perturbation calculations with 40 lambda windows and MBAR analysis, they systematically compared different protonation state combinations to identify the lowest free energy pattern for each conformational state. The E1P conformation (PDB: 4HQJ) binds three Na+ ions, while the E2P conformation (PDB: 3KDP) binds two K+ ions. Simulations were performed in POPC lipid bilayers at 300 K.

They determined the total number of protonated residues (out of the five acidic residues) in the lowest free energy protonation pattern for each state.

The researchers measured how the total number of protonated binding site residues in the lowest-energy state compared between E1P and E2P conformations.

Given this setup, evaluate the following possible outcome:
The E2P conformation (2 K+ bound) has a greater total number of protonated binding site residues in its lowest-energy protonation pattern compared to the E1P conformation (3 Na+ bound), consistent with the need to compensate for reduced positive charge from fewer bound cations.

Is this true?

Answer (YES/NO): YES